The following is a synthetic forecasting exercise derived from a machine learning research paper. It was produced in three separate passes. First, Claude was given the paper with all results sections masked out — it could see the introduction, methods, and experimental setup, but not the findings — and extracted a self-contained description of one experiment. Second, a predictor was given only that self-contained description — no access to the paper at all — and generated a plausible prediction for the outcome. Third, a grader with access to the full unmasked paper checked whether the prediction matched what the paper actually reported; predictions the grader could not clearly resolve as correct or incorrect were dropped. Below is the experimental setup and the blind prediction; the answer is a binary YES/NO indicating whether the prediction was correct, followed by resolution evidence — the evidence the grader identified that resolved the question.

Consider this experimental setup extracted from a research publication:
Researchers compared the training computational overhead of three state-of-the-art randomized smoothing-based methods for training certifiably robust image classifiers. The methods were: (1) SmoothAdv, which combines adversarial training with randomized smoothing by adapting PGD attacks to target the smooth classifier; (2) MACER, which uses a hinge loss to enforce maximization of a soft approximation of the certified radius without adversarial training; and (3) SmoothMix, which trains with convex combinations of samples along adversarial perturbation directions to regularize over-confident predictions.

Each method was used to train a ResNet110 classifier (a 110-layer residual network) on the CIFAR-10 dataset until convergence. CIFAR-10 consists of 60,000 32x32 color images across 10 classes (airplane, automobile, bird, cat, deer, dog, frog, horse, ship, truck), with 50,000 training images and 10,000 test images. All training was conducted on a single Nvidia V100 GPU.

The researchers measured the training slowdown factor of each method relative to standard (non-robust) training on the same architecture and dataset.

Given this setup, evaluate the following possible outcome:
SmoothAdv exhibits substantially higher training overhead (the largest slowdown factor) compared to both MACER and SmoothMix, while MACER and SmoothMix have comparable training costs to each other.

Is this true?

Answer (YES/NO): NO